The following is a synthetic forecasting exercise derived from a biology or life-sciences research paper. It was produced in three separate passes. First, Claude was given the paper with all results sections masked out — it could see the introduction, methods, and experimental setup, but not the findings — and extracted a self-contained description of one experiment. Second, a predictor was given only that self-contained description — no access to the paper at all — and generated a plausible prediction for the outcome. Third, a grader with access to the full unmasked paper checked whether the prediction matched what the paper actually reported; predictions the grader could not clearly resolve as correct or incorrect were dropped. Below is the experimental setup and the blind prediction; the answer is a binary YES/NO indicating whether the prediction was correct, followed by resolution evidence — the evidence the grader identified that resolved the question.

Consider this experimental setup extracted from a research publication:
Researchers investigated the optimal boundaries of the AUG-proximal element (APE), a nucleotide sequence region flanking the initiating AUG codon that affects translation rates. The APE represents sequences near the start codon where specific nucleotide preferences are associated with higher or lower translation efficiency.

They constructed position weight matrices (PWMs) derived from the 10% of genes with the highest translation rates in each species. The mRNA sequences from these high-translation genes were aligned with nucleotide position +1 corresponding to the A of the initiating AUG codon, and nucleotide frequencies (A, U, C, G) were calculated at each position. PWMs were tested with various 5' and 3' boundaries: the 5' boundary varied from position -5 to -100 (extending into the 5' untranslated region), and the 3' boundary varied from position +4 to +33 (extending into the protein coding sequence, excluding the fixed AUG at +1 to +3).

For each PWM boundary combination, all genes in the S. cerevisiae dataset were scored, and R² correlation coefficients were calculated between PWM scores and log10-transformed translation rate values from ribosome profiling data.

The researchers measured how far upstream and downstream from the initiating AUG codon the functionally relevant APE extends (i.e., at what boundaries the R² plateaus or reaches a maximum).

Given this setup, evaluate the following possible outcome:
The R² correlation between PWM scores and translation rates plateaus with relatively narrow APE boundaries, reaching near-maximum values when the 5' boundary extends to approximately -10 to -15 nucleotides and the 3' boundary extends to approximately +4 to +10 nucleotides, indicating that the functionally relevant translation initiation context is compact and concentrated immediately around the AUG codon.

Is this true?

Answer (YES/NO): NO